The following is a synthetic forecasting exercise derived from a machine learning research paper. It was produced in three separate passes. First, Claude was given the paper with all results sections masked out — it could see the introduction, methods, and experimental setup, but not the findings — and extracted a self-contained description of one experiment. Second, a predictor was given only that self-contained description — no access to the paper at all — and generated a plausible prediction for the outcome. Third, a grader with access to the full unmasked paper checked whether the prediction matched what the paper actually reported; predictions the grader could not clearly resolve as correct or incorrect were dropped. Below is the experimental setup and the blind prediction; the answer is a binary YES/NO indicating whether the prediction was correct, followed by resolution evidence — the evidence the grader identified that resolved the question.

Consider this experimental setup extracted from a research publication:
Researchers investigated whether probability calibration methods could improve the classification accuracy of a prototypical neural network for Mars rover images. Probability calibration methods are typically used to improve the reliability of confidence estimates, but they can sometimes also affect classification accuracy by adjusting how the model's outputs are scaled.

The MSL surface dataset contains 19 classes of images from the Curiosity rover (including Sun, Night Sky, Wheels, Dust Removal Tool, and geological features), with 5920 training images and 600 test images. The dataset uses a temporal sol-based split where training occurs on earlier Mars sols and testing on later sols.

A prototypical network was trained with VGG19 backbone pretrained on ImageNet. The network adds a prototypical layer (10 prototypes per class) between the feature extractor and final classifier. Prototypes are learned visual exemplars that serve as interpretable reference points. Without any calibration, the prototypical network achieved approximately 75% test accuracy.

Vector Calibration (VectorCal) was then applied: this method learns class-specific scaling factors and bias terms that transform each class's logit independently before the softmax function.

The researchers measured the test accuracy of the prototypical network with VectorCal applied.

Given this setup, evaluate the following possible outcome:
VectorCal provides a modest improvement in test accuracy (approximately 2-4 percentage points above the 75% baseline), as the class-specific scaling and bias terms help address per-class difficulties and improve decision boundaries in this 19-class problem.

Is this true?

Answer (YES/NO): NO